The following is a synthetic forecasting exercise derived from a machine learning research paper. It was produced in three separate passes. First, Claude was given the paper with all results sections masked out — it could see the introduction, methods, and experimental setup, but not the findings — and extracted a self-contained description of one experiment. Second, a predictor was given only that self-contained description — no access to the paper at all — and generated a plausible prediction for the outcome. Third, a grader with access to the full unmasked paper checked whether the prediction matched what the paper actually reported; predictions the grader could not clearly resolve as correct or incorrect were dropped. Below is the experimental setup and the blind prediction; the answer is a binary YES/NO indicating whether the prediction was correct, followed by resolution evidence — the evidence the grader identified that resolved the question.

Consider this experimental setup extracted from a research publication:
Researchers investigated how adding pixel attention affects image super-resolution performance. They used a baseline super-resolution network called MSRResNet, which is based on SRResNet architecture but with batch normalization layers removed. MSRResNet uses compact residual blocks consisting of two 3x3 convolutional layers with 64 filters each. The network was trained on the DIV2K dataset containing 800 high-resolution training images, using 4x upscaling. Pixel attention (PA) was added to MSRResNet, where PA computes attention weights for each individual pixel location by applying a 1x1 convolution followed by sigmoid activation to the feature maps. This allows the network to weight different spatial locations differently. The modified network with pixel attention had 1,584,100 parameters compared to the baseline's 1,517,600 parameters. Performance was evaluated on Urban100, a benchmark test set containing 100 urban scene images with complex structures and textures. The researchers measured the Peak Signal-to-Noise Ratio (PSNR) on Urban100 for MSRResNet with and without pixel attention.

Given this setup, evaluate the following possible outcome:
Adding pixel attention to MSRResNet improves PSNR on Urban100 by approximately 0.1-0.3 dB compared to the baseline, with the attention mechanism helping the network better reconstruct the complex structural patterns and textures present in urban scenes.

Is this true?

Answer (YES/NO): NO